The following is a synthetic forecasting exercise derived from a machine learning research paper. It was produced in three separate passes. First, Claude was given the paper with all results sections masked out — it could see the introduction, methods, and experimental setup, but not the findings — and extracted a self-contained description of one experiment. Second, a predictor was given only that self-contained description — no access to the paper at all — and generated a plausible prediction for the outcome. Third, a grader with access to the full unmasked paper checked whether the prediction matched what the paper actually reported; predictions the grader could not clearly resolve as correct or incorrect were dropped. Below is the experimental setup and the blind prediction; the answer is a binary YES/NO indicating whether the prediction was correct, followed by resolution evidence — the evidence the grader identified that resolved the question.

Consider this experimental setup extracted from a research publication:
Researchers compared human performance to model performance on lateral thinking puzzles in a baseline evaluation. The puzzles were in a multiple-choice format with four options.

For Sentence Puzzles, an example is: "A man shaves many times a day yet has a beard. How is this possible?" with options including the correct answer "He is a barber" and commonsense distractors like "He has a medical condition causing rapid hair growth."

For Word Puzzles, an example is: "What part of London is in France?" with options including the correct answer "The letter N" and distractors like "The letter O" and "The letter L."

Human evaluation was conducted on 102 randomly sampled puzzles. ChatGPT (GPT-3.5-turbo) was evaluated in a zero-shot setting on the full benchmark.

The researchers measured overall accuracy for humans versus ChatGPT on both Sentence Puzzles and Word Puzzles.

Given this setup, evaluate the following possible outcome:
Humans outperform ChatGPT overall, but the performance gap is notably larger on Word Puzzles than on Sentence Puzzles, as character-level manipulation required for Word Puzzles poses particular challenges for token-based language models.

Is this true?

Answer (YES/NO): YES